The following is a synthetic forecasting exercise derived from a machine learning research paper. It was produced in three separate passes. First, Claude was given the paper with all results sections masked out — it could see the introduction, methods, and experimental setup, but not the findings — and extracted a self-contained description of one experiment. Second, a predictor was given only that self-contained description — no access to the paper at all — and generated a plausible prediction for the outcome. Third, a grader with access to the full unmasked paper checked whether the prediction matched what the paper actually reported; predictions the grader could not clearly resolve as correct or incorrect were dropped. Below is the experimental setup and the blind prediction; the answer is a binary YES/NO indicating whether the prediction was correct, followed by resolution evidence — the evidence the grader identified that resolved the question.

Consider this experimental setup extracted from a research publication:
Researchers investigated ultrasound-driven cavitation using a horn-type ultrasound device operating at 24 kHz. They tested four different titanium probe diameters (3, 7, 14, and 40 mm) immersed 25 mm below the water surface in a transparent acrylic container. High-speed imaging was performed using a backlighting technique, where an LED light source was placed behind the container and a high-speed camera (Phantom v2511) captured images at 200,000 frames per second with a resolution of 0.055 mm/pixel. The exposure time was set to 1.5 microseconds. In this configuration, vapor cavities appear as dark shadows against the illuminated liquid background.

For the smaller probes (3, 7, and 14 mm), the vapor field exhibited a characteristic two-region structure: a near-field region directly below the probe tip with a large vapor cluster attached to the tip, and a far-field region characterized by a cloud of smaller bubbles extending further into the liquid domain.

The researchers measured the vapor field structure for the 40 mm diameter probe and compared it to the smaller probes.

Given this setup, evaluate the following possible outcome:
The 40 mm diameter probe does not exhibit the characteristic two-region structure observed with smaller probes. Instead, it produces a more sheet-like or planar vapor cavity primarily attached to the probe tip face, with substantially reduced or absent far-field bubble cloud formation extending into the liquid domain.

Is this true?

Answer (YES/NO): NO